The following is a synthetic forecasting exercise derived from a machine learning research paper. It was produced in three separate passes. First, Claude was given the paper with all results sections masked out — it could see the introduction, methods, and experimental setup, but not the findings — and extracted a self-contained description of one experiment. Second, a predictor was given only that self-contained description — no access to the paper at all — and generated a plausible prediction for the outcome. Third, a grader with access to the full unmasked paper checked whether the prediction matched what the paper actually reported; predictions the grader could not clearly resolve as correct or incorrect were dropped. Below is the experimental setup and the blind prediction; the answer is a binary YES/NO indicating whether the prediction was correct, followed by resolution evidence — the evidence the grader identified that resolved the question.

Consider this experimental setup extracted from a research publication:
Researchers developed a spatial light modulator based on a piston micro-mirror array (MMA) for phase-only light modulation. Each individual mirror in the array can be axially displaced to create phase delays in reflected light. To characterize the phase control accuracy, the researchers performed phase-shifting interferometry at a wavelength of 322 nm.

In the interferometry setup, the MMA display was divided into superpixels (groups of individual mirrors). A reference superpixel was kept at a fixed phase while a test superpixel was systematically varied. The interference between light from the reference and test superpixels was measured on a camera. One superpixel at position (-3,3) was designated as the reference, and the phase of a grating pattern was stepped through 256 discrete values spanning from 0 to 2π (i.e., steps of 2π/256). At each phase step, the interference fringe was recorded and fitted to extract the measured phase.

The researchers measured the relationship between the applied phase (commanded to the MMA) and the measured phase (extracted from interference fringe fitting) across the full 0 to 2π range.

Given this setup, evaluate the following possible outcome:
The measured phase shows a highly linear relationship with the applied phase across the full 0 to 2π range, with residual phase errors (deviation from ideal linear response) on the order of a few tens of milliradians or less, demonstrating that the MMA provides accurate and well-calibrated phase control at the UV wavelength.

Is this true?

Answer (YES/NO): YES